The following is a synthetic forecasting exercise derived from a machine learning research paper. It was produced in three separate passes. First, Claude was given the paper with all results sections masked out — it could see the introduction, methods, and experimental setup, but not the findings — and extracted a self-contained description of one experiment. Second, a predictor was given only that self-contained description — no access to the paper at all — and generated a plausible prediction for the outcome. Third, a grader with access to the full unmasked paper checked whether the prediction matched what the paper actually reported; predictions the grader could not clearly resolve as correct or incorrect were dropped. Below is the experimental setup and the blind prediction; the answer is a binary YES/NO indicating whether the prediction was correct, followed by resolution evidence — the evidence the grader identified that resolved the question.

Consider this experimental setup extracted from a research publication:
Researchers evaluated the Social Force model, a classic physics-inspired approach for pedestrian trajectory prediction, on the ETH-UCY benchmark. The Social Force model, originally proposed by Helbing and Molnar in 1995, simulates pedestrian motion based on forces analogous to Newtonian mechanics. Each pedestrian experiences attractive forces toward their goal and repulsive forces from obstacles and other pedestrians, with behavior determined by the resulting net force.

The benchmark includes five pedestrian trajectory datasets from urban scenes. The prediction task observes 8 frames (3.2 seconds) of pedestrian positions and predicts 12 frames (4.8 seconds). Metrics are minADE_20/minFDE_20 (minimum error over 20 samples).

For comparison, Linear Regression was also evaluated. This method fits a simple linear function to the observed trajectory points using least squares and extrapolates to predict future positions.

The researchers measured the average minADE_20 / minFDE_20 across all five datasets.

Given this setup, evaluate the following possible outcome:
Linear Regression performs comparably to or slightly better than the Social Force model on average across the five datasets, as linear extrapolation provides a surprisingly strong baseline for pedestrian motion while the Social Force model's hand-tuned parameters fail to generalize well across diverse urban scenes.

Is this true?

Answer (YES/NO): NO